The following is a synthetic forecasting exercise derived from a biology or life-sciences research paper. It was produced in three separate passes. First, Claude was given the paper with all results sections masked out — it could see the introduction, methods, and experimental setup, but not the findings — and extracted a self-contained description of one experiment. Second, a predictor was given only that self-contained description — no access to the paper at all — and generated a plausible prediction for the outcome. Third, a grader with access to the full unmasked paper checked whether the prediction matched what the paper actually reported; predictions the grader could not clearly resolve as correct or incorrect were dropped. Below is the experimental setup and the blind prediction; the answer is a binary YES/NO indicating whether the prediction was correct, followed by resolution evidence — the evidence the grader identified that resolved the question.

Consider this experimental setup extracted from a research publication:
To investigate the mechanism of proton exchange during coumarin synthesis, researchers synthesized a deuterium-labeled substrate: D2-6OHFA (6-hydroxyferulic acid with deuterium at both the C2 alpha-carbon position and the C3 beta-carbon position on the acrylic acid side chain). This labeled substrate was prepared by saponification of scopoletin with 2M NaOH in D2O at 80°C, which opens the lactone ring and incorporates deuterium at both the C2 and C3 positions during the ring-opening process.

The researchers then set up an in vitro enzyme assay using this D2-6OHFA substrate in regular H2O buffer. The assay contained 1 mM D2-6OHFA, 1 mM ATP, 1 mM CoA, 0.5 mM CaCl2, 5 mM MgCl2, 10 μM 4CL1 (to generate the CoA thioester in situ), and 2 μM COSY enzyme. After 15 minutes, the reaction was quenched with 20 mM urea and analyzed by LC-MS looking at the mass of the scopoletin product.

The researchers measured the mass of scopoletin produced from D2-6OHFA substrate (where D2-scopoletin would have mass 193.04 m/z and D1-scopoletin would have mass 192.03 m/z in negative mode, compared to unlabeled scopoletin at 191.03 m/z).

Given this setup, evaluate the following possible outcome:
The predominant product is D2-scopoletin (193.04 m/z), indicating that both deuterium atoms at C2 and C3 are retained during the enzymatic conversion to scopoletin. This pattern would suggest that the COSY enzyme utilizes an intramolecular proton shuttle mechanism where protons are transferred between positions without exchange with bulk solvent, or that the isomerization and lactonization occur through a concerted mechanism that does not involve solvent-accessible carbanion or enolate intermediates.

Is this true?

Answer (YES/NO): NO